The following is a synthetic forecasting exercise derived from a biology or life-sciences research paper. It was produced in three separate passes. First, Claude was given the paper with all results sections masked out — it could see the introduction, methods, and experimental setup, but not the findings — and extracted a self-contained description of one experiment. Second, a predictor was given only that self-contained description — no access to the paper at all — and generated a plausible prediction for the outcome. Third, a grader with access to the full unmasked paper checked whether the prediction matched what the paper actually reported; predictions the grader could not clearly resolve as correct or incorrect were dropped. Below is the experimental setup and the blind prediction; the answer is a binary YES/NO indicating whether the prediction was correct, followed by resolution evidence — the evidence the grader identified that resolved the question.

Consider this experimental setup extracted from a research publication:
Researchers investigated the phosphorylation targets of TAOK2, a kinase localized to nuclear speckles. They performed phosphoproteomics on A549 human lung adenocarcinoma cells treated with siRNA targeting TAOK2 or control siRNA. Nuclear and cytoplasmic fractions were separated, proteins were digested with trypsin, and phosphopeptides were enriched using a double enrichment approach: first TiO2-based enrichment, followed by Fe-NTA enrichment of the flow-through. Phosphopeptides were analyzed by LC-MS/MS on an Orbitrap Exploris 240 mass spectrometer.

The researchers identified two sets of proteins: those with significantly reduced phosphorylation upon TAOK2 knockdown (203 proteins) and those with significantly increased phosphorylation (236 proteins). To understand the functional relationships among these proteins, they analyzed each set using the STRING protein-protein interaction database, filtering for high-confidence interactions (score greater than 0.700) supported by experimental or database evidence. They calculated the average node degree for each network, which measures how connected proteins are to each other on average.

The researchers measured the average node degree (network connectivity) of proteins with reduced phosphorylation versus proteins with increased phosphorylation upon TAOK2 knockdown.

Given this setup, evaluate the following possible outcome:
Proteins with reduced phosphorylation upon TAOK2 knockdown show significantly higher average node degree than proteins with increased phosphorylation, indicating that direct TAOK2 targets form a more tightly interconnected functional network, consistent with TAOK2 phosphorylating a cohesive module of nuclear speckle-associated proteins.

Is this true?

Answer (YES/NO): YES